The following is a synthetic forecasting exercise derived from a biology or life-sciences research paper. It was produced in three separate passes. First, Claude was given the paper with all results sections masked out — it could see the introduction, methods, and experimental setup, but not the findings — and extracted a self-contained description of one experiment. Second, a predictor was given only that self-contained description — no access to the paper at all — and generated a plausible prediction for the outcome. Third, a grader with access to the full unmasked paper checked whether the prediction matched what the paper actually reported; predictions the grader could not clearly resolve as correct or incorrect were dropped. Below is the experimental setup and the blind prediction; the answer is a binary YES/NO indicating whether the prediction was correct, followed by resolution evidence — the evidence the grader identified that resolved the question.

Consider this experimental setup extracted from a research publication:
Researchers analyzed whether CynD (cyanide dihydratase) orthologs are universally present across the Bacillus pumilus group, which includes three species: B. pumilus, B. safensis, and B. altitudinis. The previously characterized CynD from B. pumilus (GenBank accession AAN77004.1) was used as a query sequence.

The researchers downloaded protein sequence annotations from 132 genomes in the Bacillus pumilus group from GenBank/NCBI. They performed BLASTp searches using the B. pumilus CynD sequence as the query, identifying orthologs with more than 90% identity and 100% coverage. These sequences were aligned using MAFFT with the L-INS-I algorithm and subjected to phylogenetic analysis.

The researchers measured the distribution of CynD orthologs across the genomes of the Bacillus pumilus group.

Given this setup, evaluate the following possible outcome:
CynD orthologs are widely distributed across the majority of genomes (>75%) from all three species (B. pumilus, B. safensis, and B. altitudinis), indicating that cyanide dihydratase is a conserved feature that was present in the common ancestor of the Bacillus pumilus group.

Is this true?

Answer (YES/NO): NO